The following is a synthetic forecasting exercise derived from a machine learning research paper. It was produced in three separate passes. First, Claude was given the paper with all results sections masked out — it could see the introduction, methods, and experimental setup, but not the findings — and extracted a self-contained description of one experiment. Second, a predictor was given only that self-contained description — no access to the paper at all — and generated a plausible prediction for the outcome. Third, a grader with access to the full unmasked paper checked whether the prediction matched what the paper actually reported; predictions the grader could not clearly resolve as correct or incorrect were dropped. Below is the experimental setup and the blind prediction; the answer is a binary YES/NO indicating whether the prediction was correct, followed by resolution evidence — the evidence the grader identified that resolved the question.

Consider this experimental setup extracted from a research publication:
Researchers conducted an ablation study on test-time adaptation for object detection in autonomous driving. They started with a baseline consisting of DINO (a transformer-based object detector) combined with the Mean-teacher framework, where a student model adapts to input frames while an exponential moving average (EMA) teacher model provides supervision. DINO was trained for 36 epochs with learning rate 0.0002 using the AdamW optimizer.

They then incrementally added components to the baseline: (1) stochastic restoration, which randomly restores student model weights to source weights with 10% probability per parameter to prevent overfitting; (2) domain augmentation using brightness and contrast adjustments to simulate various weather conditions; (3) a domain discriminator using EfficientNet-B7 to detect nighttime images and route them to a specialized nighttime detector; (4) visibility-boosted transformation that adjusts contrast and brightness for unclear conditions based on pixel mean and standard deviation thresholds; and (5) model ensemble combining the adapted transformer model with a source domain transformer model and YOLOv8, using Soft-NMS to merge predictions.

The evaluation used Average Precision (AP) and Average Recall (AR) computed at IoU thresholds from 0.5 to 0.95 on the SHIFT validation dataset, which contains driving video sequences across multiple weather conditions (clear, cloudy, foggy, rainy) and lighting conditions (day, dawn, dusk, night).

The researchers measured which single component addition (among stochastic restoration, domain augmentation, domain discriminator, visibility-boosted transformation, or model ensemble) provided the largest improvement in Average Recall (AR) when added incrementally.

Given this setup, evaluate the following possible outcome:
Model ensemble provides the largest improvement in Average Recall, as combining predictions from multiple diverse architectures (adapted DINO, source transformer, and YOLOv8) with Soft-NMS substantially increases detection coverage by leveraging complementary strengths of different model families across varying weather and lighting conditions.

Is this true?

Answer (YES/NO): YES